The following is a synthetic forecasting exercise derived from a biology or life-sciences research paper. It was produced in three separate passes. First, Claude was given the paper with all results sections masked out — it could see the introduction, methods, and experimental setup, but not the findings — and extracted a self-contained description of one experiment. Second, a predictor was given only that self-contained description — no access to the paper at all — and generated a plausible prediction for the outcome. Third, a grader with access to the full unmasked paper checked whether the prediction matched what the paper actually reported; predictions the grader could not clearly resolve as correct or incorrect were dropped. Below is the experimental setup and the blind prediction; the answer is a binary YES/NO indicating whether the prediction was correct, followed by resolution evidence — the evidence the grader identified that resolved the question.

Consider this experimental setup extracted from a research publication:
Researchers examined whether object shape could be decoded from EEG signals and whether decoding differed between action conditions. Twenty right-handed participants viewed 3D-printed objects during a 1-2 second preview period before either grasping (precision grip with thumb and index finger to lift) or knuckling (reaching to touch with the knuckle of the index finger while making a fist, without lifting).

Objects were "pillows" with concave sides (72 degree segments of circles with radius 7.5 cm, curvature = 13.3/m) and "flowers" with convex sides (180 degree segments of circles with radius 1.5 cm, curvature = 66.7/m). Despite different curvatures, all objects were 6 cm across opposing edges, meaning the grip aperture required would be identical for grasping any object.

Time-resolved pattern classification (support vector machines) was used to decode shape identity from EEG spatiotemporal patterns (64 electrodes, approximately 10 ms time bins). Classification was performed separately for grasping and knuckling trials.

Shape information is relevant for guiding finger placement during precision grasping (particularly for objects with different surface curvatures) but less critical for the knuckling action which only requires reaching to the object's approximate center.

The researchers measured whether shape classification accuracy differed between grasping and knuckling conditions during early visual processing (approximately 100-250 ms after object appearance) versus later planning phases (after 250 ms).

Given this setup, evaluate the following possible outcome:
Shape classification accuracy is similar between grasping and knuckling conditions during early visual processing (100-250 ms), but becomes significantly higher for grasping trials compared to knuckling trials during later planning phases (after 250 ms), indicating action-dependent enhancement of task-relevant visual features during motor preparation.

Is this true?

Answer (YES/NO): NO